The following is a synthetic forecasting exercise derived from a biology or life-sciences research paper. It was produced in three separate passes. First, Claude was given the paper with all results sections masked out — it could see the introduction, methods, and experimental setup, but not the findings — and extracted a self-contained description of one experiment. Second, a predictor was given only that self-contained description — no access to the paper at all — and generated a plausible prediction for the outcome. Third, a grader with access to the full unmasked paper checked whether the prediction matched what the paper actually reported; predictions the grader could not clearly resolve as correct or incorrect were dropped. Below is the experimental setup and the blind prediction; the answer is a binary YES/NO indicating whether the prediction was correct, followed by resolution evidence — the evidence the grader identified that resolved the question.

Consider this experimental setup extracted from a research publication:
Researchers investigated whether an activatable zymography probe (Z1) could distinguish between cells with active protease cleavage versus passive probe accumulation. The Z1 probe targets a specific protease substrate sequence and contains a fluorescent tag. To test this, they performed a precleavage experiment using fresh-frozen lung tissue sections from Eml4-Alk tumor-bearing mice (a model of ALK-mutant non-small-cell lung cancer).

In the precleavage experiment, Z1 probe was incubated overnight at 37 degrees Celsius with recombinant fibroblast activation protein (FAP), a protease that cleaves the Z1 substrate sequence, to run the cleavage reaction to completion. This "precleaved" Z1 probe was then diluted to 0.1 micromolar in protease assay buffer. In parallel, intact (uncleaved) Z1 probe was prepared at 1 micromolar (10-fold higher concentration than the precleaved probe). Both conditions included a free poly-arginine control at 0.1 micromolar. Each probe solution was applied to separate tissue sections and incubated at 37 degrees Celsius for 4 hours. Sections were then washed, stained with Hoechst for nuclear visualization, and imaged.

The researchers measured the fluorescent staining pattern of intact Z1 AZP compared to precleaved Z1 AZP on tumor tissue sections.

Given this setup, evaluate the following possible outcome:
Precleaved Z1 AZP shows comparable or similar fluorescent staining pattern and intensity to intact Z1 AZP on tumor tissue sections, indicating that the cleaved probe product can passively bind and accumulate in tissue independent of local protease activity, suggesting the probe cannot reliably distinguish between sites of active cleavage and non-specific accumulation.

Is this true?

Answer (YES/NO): NO